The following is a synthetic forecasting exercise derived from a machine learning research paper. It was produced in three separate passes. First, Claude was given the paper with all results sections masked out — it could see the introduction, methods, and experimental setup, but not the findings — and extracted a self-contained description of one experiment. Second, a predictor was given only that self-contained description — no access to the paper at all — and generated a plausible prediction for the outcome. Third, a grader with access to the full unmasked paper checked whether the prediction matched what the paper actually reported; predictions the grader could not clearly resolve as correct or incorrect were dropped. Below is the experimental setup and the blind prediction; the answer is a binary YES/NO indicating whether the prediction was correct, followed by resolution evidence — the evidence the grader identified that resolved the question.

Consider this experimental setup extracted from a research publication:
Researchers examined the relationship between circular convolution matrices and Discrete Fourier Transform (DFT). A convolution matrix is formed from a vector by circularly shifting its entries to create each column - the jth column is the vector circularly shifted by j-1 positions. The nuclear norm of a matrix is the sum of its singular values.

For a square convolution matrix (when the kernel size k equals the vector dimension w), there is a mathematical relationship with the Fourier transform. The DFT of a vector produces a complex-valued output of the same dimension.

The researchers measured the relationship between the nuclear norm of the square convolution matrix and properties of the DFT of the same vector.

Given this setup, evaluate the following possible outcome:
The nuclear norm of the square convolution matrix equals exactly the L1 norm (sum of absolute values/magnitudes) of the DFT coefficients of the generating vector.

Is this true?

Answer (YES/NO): YES